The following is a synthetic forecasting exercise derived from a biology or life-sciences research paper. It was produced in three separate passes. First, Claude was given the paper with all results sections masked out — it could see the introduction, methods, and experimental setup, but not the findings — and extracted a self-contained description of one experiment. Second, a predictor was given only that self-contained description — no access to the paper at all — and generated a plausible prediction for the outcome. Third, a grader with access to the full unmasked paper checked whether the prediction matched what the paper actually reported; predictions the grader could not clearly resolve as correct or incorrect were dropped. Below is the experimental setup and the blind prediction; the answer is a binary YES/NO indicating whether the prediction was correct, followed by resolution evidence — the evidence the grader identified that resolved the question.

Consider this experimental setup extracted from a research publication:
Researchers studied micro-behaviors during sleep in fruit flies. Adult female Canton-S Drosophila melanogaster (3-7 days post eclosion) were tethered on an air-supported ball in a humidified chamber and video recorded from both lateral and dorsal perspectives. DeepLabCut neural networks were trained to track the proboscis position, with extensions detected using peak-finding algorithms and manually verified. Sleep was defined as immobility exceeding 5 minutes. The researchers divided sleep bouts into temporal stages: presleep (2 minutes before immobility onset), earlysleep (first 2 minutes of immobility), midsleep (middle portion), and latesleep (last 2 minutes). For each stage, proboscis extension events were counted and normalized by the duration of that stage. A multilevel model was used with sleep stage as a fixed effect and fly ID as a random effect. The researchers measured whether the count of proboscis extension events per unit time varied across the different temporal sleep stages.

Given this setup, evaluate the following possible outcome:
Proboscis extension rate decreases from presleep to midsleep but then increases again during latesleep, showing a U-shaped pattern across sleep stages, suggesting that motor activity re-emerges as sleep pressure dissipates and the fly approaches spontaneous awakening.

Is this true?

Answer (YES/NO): NO